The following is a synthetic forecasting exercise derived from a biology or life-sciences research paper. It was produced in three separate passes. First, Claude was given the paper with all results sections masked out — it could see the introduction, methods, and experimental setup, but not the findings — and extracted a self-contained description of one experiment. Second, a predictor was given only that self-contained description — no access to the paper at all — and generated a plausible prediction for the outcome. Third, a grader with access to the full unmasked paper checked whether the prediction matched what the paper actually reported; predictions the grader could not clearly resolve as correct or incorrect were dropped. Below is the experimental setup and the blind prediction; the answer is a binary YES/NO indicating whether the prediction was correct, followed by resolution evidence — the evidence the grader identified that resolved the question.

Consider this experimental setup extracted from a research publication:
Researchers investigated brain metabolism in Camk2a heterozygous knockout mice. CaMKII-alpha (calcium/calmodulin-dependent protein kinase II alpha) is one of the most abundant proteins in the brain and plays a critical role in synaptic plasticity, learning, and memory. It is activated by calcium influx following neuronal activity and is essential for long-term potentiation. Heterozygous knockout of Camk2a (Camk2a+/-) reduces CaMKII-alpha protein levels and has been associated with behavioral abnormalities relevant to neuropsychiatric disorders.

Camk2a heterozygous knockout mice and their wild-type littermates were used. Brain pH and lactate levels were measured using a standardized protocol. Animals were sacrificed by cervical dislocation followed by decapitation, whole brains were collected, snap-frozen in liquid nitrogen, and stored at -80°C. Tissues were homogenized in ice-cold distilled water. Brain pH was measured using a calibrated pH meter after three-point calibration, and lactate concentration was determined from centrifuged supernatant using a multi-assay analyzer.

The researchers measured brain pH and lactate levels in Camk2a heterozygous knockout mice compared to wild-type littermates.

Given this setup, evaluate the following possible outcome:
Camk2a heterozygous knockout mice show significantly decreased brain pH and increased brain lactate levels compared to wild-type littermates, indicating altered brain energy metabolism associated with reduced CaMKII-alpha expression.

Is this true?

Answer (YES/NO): YES